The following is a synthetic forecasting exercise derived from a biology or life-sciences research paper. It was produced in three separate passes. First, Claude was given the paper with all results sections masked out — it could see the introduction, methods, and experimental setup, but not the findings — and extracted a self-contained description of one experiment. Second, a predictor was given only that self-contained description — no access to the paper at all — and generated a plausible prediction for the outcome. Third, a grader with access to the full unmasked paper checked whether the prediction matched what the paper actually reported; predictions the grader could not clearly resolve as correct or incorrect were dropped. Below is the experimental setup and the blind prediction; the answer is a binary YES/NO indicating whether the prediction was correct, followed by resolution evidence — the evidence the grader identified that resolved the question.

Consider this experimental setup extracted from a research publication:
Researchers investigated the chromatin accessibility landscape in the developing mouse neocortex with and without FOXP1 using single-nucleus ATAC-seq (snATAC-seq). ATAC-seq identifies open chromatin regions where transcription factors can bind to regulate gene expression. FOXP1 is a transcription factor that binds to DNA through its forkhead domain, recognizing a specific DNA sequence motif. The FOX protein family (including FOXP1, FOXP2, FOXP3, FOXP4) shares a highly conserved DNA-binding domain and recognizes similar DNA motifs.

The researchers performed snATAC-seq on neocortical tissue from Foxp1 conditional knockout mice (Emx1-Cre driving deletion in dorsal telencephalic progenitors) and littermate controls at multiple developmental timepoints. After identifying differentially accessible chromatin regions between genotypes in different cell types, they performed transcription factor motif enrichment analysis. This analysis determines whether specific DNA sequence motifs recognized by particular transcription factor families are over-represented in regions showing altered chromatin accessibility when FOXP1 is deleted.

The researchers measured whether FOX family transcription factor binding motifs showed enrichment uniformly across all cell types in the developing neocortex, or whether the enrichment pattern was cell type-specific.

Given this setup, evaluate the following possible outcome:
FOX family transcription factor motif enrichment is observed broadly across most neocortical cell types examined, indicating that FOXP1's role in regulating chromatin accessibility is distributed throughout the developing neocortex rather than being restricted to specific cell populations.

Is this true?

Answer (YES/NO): NO